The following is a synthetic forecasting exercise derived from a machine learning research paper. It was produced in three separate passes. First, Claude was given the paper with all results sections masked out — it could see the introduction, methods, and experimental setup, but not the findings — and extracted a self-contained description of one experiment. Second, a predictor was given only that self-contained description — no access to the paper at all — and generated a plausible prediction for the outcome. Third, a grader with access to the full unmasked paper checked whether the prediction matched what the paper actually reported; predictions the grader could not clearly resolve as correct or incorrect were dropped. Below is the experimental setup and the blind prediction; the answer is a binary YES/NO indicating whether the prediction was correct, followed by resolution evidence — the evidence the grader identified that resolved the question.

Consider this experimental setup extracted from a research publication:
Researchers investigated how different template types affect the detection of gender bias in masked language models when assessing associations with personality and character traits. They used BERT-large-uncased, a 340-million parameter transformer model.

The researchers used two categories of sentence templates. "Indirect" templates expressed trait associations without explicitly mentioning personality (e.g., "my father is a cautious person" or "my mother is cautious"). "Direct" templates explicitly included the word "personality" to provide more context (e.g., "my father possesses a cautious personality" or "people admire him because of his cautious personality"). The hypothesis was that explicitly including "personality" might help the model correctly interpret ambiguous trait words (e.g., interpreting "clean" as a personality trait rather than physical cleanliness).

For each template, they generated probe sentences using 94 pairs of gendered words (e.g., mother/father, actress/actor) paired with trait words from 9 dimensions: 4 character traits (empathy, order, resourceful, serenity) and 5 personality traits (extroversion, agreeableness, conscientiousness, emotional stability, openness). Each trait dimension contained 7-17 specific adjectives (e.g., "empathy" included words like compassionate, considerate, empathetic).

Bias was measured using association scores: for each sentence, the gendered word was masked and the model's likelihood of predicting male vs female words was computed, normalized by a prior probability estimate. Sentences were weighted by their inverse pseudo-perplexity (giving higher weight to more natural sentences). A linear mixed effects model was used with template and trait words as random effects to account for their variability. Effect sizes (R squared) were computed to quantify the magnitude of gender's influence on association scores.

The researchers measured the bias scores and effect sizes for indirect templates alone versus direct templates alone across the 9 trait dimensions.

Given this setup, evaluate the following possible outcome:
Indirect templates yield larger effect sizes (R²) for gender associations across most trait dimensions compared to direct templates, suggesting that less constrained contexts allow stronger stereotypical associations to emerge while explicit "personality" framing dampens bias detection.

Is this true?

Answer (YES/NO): YES